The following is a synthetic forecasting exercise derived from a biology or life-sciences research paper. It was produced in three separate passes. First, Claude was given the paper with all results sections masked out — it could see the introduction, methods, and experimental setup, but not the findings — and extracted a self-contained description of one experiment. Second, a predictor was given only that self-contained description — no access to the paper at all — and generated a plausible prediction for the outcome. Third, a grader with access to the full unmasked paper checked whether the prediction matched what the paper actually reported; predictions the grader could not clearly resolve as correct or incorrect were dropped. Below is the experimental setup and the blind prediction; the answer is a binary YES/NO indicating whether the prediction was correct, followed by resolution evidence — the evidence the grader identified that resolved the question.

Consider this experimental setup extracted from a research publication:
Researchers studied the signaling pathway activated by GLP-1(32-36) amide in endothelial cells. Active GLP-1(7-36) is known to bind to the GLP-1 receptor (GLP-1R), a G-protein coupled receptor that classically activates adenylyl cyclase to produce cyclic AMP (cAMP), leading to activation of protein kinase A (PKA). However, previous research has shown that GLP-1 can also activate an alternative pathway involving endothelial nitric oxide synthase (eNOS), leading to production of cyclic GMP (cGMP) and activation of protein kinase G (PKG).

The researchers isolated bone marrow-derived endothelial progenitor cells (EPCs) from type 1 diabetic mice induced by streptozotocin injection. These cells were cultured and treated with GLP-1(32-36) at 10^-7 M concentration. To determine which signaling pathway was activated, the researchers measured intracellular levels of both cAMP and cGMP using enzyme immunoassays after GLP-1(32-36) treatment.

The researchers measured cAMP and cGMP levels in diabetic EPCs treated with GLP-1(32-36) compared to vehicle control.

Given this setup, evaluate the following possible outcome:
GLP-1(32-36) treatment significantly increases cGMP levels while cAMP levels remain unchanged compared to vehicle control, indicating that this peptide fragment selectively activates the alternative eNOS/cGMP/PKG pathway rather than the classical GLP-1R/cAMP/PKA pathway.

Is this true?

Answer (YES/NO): YES